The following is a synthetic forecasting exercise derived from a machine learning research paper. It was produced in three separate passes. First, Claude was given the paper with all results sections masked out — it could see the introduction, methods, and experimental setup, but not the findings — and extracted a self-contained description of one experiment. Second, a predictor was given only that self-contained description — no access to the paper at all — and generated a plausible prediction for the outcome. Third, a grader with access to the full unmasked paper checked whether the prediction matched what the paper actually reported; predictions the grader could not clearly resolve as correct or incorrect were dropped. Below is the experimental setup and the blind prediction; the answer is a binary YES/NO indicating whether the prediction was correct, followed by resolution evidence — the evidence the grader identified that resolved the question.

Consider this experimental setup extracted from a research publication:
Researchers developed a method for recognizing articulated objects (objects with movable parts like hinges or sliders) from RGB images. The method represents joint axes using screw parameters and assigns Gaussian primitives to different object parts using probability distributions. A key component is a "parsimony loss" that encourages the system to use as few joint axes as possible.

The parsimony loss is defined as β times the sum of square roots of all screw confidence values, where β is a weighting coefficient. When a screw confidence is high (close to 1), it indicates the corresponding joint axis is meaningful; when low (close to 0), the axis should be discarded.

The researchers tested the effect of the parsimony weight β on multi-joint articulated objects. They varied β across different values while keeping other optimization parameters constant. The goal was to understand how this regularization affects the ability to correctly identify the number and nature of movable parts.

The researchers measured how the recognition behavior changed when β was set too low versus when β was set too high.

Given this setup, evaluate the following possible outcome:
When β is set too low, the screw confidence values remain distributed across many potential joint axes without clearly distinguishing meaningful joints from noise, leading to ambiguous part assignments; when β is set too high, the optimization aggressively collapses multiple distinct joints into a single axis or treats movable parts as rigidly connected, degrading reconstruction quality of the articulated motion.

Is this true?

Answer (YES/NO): NO